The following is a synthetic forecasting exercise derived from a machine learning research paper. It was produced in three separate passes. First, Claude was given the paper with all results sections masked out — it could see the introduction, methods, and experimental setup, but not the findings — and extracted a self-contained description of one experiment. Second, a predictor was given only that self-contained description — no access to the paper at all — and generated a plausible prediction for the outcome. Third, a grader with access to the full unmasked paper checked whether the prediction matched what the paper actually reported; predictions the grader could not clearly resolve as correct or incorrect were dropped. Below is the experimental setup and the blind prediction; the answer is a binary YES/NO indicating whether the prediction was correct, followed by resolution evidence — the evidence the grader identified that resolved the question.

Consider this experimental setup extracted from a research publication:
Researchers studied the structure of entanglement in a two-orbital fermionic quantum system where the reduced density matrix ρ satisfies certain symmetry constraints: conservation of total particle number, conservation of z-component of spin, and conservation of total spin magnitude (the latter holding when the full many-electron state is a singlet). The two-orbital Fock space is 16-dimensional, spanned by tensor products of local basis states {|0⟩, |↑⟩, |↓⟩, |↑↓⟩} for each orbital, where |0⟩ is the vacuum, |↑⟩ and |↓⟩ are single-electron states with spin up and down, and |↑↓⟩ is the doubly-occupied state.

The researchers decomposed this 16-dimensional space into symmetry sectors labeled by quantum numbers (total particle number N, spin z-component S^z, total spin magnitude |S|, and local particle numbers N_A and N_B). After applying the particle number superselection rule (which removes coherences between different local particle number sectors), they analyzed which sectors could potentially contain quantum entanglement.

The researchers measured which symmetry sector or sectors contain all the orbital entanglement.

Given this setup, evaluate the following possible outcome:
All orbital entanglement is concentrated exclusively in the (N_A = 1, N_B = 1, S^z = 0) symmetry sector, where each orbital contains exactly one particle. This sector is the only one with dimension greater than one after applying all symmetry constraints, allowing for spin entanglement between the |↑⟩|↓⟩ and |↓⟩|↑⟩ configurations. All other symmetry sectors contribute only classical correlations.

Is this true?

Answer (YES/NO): NO